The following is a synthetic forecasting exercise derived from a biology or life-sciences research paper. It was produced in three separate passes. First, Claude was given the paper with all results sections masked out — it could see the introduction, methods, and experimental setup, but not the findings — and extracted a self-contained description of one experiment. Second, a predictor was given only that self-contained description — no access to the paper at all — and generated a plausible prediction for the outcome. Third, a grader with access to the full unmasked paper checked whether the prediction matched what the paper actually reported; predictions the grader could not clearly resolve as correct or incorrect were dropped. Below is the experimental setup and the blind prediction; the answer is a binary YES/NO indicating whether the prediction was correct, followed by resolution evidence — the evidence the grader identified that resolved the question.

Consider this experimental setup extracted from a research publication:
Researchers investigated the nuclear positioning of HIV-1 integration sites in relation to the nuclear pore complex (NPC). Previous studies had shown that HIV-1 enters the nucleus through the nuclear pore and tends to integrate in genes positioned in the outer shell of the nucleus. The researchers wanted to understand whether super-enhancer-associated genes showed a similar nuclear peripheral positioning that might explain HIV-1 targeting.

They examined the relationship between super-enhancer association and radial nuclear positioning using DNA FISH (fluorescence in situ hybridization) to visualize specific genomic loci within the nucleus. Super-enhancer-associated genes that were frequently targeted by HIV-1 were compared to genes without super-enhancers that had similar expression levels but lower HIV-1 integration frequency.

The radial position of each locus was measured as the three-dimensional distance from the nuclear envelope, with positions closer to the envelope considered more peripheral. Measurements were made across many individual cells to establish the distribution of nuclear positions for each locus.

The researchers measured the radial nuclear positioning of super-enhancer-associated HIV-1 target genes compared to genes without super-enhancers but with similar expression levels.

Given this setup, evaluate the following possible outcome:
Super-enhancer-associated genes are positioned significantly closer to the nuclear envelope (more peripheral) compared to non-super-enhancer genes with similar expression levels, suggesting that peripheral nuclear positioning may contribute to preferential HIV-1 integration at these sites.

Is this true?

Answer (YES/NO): YES